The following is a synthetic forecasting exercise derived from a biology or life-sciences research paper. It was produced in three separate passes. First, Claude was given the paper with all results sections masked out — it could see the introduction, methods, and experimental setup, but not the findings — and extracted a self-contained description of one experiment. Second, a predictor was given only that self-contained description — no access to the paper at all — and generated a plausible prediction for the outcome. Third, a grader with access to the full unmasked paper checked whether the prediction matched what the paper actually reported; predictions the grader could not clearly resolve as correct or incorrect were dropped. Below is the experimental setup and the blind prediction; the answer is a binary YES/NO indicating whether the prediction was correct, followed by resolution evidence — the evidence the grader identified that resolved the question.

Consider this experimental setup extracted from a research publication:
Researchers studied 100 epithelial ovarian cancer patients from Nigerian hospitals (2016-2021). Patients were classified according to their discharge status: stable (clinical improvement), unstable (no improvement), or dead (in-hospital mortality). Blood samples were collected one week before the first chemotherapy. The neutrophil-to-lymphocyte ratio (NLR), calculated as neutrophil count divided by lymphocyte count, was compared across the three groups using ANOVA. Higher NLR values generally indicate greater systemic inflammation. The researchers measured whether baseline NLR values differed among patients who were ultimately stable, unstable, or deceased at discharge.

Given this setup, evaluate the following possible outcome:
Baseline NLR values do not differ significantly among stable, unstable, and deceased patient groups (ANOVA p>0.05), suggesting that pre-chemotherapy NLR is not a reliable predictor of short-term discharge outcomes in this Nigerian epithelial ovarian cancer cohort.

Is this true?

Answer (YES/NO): NO